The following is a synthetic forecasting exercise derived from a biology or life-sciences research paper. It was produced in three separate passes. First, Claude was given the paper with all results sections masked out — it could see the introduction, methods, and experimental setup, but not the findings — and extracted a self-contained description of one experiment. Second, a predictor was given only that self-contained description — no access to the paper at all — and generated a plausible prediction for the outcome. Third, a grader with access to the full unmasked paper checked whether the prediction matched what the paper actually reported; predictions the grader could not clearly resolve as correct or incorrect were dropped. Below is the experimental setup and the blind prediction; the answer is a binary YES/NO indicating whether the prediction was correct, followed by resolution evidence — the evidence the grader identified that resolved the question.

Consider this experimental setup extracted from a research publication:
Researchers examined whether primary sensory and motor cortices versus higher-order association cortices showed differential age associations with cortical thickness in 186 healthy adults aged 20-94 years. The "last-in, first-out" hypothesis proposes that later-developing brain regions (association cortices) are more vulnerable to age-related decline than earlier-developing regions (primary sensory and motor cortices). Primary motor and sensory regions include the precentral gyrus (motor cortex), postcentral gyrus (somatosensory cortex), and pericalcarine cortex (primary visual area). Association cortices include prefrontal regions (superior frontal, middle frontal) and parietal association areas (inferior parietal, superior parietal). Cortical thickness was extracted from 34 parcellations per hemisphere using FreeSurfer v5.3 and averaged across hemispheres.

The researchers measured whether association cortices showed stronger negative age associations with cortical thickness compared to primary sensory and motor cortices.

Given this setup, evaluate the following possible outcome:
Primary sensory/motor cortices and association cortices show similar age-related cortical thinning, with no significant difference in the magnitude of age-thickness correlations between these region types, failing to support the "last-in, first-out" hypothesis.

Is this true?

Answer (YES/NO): NO